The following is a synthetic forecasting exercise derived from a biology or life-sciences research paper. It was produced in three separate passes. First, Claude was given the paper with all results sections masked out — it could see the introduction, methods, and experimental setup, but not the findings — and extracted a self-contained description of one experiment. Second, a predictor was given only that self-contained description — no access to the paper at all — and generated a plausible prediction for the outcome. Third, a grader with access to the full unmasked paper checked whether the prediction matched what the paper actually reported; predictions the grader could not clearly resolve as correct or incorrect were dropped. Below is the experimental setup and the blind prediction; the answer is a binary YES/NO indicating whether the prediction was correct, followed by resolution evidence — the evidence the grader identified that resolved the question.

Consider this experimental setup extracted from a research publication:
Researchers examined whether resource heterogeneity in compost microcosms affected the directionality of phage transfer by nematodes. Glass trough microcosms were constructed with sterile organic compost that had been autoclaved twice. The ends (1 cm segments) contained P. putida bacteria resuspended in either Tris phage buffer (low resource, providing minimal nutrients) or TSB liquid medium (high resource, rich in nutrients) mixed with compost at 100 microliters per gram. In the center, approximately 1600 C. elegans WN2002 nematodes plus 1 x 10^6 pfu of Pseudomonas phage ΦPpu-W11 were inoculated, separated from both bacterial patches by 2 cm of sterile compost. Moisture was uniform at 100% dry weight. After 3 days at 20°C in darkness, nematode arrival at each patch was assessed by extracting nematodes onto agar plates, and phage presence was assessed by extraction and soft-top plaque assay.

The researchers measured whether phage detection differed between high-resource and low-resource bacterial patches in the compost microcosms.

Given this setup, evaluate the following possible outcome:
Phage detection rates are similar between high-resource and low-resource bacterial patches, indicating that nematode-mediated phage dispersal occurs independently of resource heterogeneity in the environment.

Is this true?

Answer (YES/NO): YES